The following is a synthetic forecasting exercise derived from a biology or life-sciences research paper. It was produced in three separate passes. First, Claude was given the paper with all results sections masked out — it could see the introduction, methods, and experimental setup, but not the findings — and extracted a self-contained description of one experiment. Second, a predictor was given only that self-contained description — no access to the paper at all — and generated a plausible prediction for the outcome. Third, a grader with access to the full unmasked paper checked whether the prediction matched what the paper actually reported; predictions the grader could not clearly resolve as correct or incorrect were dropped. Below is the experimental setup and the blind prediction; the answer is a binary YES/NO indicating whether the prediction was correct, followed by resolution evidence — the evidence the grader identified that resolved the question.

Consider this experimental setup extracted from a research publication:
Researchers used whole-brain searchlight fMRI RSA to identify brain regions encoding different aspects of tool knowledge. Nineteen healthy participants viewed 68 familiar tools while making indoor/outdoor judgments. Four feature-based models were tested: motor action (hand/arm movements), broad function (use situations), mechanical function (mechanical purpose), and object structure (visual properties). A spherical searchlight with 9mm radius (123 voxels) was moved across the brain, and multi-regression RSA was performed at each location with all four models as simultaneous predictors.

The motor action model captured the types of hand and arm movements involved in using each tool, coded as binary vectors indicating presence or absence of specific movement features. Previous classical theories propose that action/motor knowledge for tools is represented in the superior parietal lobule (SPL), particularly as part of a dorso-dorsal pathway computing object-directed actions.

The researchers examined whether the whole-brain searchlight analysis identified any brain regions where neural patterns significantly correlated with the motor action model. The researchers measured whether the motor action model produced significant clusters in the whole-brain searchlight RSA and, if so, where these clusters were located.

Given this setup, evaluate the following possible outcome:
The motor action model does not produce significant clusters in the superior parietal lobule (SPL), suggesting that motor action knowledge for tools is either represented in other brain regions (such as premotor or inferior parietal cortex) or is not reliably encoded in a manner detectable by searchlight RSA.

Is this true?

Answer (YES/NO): NO